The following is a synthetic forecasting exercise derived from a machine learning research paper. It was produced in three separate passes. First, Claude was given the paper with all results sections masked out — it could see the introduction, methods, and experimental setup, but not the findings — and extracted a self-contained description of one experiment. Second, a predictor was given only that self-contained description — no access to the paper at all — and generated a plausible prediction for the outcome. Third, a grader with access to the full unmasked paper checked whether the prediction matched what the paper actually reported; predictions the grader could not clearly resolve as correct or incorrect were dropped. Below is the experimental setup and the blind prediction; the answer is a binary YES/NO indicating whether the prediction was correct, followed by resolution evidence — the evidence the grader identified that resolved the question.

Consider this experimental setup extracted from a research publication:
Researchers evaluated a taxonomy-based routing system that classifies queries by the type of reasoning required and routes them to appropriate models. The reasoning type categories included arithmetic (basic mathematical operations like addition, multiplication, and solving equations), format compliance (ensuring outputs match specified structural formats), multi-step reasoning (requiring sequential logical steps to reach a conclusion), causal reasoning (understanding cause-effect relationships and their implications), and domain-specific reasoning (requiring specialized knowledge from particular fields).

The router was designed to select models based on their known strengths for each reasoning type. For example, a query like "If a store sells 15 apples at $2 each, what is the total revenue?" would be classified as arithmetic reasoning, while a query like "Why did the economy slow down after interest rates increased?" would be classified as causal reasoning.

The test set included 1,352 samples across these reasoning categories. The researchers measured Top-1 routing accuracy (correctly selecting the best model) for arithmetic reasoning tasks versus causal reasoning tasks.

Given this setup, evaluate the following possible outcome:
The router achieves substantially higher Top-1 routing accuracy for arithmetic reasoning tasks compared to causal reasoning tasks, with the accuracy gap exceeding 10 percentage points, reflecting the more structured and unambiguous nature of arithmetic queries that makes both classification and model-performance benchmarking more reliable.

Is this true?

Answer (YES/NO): YES